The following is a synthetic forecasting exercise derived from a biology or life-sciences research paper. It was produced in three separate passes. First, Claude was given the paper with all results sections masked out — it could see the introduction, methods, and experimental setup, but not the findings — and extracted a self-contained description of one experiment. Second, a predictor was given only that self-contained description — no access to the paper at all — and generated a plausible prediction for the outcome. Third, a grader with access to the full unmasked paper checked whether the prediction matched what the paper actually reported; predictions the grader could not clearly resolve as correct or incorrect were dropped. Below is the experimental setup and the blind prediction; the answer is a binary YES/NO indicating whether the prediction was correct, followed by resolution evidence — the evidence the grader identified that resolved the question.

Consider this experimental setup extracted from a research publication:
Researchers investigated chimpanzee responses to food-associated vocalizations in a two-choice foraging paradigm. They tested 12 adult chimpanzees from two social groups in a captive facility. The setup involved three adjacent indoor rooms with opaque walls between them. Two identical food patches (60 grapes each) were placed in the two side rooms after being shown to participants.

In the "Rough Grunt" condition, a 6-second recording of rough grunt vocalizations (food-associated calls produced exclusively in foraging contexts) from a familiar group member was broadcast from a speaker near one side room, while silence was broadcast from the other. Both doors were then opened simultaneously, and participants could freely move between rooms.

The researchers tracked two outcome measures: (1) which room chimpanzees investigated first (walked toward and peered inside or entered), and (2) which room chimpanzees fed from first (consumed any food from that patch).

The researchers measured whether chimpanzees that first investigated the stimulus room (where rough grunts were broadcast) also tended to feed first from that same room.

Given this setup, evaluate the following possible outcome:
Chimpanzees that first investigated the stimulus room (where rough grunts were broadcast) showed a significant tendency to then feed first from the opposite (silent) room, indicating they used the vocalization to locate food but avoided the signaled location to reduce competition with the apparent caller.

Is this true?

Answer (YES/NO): NO